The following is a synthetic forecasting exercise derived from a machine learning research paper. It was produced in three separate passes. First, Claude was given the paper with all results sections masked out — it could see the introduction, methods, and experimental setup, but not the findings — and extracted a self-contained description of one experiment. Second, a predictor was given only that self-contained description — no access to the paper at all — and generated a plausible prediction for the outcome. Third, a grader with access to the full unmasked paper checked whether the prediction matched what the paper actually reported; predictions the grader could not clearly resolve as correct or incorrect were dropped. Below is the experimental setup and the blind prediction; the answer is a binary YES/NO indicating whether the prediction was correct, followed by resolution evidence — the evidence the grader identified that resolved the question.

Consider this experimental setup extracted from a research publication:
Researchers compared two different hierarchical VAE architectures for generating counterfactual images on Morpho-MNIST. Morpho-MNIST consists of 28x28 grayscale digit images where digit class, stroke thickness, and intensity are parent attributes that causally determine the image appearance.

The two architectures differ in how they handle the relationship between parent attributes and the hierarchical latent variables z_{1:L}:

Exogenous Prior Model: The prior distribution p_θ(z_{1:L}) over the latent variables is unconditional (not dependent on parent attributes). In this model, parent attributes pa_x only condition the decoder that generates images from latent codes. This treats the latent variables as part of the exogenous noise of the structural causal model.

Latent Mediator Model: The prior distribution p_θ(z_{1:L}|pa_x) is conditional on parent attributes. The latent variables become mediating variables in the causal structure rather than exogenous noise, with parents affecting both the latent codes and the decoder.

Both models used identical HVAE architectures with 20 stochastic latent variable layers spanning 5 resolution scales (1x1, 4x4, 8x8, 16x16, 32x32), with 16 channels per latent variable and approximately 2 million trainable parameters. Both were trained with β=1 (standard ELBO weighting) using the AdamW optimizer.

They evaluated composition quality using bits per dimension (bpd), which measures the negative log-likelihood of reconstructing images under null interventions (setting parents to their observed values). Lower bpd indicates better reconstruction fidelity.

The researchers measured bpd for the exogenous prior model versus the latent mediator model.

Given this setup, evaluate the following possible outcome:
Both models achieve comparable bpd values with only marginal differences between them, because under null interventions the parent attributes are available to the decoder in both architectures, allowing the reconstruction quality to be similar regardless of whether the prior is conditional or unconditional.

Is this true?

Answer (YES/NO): YES